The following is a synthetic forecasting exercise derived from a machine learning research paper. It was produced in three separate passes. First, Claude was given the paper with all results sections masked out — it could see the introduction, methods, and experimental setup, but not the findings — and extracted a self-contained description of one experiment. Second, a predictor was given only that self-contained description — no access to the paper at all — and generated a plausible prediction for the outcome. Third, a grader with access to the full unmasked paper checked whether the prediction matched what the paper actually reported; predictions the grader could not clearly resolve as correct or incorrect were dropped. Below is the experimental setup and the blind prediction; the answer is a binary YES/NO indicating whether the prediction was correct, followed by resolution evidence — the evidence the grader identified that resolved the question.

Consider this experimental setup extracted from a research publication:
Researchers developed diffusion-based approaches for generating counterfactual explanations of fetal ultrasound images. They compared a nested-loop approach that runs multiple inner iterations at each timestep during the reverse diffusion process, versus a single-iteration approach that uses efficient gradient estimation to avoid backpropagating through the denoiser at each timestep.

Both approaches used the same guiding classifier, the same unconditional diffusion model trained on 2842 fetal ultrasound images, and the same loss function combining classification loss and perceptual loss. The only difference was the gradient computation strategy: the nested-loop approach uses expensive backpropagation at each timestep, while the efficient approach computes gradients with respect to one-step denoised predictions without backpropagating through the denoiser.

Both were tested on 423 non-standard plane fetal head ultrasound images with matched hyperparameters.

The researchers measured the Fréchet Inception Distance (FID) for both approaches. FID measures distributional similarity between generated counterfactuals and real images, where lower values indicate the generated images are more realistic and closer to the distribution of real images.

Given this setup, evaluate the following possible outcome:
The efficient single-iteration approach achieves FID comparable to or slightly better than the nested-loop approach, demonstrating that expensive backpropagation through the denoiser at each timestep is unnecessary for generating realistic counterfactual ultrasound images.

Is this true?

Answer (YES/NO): YES